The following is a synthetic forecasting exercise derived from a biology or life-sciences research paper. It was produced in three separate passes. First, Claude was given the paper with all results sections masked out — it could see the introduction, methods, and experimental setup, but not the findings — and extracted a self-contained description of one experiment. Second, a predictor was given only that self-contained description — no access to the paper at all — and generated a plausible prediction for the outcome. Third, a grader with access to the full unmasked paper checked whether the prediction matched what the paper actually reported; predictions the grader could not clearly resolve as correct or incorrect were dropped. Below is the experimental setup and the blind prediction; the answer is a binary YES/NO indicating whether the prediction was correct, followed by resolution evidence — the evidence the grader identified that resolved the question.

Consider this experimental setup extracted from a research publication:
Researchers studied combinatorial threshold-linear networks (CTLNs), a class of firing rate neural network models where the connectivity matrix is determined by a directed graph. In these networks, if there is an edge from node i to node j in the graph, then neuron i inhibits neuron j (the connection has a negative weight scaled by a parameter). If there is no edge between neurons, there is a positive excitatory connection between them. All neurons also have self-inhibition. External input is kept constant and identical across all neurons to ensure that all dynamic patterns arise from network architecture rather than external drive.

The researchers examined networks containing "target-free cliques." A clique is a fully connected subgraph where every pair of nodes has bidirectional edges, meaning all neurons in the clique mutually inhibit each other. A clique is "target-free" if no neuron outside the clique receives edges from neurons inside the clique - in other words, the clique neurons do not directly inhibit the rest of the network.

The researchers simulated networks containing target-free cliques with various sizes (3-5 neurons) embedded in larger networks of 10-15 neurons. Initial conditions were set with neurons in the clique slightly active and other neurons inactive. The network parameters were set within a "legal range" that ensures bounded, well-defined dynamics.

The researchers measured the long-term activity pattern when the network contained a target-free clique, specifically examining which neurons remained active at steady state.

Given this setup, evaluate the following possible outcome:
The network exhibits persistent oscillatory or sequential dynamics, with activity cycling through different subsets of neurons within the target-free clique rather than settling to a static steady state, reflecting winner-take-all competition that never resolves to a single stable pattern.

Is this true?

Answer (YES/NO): NO